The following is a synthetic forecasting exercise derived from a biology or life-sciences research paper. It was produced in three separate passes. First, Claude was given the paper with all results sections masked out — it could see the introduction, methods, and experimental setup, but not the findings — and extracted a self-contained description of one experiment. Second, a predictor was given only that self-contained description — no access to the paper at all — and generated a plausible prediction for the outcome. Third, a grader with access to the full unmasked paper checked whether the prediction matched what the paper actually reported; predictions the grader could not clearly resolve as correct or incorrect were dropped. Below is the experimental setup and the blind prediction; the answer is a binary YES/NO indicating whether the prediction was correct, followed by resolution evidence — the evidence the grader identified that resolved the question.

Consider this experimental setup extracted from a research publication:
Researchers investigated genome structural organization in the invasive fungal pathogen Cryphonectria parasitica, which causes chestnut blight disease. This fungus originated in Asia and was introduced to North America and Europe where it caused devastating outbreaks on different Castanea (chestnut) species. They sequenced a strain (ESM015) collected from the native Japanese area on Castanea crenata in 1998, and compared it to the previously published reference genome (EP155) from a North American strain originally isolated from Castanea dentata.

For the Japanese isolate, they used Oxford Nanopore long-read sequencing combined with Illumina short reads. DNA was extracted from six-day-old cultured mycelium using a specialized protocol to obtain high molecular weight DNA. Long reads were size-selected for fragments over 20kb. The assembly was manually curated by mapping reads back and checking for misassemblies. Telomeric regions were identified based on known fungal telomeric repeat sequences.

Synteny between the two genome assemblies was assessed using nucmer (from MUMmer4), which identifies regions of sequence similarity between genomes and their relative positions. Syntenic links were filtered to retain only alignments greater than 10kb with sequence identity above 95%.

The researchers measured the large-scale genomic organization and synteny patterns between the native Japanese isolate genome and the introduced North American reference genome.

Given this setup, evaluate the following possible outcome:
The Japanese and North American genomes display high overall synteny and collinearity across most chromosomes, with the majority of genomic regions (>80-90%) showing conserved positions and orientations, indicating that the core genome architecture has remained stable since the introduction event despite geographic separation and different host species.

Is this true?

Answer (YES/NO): NO